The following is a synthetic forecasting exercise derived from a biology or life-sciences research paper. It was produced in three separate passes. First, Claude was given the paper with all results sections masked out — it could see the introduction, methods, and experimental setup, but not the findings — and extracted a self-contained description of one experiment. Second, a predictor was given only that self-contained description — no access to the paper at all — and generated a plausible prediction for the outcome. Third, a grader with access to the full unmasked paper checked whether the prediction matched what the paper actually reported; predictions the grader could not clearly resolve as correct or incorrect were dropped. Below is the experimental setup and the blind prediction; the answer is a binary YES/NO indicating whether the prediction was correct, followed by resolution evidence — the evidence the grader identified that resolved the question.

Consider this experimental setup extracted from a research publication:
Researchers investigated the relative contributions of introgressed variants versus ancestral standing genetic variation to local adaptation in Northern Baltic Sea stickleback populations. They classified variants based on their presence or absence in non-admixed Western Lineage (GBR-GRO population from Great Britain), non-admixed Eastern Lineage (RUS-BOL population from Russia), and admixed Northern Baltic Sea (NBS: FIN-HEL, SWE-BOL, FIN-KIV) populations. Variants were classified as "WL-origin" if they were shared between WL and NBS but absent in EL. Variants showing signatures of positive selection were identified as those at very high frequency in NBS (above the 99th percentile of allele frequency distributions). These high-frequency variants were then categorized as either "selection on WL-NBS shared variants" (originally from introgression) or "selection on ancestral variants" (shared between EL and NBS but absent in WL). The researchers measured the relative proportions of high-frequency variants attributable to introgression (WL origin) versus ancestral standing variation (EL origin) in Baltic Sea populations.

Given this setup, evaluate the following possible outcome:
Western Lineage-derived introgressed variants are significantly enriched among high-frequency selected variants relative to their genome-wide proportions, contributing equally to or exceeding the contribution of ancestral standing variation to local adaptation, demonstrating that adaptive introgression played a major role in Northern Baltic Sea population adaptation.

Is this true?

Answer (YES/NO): NO